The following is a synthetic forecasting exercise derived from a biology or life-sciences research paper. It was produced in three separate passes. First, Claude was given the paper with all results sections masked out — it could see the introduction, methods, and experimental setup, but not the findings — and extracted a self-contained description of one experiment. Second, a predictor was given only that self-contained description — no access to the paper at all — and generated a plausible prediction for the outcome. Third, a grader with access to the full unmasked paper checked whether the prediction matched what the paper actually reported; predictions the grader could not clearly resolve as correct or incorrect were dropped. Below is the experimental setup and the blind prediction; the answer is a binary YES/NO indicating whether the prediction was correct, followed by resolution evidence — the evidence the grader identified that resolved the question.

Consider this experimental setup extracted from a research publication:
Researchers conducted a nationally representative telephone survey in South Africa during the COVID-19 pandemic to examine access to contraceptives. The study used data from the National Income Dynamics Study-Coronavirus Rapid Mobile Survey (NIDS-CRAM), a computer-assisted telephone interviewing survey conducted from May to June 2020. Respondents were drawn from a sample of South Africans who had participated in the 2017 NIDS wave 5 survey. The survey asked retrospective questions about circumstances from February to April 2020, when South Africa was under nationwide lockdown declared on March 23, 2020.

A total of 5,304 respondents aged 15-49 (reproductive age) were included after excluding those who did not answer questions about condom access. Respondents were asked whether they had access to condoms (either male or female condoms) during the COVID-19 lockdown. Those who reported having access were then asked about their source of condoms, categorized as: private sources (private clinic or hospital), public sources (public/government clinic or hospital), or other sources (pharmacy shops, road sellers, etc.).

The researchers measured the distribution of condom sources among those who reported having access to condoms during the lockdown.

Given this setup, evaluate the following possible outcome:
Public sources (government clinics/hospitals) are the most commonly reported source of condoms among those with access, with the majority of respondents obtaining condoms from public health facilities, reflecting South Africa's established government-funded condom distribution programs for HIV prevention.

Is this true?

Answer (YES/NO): YES